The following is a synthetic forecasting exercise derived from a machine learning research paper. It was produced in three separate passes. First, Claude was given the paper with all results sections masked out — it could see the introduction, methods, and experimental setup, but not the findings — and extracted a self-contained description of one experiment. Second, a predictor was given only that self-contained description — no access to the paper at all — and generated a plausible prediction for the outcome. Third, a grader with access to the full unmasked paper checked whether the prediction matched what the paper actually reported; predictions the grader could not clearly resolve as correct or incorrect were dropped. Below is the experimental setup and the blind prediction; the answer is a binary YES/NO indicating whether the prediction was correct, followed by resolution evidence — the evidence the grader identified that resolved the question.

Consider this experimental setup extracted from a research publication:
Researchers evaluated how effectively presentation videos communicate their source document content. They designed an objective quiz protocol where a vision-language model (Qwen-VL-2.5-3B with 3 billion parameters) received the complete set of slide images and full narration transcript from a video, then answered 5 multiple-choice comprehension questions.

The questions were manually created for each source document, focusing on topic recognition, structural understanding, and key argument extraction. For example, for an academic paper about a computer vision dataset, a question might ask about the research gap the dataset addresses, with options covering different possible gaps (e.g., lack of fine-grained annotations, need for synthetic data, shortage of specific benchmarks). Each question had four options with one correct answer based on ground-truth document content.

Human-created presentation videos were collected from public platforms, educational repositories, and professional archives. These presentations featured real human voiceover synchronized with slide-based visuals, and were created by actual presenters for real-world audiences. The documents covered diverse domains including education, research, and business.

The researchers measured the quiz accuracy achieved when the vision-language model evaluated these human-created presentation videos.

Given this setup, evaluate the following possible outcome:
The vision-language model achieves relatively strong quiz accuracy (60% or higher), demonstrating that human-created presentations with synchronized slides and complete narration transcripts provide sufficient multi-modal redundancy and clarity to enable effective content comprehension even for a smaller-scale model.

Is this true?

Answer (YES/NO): NO